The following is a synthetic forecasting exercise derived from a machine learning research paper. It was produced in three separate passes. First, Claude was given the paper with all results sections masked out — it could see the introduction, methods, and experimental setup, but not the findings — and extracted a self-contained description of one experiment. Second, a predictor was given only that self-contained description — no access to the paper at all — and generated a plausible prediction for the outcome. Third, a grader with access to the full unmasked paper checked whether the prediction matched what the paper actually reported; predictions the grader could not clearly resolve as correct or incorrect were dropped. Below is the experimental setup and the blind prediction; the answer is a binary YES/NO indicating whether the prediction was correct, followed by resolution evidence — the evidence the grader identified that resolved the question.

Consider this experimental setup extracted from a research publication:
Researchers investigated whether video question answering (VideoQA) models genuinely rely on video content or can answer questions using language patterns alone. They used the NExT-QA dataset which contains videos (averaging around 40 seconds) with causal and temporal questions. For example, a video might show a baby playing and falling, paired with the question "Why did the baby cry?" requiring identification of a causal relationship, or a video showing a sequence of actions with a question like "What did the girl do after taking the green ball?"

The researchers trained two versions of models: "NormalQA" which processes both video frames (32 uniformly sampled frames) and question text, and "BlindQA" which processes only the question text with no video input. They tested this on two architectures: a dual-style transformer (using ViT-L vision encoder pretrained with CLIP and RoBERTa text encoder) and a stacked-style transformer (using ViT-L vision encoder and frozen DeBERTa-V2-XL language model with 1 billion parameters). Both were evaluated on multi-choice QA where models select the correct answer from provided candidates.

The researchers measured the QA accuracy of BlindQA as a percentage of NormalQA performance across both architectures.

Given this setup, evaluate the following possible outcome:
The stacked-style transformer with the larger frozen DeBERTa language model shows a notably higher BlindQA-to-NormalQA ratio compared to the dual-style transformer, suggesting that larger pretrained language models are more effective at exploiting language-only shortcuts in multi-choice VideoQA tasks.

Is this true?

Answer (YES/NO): NO